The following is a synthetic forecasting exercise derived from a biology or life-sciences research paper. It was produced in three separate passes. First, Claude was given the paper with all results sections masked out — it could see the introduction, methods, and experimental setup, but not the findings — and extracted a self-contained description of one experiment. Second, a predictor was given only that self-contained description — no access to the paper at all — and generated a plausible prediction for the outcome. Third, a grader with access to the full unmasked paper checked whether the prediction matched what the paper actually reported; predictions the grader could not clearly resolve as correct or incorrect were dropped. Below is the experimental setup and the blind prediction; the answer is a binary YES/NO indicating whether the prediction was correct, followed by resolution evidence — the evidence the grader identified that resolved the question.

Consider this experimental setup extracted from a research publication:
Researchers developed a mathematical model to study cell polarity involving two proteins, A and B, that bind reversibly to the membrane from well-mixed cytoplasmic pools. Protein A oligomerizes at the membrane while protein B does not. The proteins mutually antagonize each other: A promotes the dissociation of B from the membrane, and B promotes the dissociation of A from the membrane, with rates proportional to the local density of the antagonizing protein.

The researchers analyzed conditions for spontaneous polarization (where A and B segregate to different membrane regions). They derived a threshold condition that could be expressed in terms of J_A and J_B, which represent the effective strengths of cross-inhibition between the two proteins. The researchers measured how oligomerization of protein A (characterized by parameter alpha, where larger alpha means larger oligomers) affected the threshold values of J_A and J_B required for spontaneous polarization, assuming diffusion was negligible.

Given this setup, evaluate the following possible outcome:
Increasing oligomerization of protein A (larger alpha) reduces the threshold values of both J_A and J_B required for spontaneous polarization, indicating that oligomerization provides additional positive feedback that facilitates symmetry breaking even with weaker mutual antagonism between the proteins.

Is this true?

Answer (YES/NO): YES